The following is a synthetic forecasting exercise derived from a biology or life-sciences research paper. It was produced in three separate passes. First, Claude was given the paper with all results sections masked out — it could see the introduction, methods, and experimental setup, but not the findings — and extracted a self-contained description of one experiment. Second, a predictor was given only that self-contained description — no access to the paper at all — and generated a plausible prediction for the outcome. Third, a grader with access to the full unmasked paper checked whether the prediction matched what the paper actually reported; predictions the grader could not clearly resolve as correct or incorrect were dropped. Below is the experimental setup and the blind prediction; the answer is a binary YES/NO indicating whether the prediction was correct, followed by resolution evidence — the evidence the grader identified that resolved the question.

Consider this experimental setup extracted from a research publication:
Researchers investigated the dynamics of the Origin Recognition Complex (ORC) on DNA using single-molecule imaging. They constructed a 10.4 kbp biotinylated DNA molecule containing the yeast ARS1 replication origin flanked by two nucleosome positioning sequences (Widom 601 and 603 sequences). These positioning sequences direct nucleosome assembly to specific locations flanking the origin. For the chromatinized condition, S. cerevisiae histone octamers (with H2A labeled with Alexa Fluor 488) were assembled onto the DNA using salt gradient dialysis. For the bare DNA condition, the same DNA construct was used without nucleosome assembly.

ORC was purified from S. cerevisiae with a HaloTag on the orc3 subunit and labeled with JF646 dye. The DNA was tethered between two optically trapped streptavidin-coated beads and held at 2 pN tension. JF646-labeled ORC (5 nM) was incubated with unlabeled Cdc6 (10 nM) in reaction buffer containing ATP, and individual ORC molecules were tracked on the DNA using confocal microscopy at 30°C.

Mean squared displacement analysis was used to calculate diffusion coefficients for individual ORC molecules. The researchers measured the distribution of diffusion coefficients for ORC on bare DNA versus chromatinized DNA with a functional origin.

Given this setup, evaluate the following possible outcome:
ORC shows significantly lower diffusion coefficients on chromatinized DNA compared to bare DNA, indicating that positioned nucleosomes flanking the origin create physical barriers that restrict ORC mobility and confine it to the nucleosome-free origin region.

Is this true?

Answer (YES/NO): YES